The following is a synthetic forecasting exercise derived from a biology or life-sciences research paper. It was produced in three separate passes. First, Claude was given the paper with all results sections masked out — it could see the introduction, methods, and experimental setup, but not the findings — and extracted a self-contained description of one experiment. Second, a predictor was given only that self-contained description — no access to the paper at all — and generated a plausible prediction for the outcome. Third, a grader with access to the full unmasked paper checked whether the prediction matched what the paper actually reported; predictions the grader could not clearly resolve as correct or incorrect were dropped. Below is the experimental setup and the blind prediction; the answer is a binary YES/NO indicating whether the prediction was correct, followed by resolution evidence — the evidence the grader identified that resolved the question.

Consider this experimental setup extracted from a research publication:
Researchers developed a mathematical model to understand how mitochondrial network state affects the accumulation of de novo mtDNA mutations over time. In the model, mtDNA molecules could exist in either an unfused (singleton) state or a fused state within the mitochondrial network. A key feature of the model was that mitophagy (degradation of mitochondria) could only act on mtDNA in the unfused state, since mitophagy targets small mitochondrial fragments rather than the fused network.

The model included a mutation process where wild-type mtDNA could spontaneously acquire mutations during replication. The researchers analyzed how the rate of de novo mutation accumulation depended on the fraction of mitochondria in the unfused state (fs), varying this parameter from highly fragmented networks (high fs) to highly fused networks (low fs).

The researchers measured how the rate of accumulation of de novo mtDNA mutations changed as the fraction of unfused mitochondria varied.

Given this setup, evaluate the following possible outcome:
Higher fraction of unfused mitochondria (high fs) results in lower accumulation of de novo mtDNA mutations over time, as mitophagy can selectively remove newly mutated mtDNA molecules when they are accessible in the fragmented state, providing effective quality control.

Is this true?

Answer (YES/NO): NO